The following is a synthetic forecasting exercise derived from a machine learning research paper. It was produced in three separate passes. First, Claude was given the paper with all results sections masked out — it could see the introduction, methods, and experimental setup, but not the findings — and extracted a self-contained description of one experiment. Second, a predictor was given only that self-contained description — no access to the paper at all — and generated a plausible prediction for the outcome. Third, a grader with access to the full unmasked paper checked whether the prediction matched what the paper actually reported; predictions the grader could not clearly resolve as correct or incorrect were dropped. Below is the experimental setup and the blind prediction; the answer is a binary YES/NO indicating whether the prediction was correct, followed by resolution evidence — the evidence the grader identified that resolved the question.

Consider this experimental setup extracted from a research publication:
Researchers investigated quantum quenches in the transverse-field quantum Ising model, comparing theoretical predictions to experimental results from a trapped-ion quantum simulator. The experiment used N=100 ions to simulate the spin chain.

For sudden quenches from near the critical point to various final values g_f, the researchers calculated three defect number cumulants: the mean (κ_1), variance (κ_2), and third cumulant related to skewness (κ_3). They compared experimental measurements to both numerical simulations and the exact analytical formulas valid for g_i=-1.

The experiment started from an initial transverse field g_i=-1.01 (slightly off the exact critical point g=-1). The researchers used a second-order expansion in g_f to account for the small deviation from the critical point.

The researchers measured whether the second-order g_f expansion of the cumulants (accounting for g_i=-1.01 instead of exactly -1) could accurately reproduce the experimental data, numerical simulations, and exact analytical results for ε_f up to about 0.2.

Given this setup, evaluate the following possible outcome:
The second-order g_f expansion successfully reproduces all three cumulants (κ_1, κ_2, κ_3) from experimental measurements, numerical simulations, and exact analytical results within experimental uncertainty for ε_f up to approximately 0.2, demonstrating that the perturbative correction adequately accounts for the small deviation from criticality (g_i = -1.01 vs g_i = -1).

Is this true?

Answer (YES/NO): YES